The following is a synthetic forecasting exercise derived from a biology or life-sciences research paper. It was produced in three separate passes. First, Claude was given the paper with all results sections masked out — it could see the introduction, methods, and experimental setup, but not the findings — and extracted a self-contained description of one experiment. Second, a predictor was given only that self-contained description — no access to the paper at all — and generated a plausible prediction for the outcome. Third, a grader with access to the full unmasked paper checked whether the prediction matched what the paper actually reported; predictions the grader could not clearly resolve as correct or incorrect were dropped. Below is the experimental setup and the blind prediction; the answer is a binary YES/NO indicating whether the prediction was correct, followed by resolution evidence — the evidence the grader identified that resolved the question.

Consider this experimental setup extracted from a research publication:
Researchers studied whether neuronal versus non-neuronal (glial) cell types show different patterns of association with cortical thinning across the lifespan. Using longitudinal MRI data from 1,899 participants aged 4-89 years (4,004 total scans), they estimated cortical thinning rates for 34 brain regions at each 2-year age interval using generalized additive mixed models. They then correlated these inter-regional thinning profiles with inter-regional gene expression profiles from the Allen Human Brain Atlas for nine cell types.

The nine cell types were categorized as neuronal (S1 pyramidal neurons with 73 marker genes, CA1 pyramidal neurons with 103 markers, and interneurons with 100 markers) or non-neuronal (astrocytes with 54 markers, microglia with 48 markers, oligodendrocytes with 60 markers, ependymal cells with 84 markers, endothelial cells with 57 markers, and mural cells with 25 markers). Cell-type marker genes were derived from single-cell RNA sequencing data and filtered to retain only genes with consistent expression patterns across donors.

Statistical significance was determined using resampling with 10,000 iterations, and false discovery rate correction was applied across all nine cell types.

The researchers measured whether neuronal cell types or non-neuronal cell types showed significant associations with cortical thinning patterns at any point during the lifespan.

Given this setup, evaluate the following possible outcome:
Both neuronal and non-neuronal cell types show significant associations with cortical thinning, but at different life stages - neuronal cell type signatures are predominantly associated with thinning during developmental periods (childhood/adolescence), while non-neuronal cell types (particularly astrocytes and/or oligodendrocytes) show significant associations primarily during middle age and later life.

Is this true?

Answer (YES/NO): NO